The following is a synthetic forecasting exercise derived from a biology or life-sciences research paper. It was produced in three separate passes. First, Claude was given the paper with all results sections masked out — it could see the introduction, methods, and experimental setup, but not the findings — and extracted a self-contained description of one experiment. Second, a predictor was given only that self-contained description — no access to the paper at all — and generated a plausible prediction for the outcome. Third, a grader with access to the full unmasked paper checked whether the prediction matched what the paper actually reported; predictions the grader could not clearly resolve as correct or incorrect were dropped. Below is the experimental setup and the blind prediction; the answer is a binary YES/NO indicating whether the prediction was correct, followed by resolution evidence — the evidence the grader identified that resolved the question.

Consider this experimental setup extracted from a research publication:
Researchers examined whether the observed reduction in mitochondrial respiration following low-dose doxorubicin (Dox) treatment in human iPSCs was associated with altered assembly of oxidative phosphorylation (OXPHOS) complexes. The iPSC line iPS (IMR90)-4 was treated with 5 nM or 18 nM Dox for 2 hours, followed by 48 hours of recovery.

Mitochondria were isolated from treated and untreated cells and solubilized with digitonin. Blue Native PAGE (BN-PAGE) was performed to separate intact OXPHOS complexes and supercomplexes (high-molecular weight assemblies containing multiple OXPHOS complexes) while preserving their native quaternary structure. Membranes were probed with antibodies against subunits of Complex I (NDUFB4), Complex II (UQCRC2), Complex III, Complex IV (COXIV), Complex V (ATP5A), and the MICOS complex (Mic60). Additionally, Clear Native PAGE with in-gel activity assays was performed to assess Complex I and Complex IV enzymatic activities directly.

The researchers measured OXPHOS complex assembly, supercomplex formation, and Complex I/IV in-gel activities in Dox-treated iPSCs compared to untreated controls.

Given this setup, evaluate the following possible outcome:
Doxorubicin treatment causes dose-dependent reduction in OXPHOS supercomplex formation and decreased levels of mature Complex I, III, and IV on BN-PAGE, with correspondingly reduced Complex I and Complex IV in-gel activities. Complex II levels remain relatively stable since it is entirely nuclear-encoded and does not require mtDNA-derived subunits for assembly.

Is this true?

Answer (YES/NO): NO